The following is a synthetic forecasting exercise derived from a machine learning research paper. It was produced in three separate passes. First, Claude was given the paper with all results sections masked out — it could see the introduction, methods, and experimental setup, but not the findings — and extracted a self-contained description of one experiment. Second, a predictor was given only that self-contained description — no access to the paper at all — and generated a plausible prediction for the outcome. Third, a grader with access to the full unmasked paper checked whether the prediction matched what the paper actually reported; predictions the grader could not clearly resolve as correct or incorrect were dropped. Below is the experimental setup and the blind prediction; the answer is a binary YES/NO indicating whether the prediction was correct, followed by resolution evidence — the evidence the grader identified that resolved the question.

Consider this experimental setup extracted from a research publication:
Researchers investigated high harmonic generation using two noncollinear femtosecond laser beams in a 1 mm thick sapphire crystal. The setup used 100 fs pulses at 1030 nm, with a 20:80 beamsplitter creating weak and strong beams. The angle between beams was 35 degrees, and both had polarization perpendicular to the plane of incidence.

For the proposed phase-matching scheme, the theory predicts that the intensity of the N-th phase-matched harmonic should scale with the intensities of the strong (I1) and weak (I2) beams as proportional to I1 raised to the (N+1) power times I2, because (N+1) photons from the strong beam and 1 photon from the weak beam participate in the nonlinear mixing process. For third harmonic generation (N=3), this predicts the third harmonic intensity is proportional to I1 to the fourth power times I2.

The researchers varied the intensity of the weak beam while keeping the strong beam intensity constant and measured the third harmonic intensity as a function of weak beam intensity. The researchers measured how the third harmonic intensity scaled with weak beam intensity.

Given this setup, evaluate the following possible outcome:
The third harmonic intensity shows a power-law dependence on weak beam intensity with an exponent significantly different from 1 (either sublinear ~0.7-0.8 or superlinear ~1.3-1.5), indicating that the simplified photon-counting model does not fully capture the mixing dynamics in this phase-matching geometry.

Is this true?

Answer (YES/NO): NO